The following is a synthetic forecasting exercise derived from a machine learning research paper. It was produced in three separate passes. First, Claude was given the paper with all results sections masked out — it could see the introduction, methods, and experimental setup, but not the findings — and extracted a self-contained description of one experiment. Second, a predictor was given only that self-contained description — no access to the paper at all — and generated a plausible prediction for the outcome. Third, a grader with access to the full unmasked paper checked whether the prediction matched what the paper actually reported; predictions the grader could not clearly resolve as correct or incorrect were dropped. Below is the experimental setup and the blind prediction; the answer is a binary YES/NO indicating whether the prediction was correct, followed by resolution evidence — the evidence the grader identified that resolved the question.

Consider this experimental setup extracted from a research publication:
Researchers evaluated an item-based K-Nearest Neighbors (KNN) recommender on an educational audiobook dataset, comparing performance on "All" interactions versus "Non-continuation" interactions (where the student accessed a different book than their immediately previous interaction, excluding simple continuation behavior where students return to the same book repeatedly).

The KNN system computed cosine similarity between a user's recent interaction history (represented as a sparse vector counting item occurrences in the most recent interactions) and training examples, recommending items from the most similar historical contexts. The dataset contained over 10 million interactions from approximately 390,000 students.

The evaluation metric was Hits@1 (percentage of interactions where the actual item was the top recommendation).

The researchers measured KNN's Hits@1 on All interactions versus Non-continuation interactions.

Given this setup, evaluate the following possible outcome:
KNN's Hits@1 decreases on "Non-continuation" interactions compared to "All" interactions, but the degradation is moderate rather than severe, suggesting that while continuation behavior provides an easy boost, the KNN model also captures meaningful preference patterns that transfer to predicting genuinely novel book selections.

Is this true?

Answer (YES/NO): NO